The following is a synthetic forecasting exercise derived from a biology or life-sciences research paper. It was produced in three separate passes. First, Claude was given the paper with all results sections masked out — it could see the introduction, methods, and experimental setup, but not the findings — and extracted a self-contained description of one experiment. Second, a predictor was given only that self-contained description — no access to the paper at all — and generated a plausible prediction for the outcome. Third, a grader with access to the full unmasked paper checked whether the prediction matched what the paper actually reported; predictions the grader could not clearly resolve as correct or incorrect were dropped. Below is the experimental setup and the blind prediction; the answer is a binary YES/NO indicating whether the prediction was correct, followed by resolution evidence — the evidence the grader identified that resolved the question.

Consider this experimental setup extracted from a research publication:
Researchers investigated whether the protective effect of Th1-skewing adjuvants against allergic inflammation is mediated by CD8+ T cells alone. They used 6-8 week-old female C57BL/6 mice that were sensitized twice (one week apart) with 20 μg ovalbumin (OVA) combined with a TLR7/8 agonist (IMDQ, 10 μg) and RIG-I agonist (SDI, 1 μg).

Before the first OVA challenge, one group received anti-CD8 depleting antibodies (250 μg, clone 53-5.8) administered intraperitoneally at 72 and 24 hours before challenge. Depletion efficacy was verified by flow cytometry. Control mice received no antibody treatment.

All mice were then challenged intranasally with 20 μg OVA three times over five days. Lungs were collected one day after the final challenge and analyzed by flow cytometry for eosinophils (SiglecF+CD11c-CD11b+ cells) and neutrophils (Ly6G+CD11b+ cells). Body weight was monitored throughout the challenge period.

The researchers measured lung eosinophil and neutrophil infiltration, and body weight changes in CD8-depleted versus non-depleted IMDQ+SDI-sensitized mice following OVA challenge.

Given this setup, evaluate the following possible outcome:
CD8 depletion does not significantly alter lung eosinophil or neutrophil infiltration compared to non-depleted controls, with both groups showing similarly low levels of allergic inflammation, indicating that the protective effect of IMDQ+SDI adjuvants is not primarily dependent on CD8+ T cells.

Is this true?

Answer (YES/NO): NO